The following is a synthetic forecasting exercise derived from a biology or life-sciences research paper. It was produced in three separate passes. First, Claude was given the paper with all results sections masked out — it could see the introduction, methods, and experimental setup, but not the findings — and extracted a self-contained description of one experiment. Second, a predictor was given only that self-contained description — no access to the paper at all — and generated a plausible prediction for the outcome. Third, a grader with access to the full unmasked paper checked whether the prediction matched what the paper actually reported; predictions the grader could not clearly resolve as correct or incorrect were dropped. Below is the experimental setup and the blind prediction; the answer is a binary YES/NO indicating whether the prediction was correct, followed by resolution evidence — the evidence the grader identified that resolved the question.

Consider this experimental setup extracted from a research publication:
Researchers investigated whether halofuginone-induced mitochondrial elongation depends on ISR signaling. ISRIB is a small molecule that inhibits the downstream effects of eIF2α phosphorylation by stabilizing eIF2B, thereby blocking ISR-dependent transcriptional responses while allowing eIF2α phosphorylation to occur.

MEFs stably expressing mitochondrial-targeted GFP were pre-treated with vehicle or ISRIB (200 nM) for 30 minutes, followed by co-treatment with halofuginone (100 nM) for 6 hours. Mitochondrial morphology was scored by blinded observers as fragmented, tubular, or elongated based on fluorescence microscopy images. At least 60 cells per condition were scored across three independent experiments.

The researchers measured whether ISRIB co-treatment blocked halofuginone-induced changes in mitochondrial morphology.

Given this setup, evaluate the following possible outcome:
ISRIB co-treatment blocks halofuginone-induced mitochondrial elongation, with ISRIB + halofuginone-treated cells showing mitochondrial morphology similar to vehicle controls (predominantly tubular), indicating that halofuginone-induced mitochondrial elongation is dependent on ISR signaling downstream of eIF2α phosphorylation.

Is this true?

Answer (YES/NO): YES